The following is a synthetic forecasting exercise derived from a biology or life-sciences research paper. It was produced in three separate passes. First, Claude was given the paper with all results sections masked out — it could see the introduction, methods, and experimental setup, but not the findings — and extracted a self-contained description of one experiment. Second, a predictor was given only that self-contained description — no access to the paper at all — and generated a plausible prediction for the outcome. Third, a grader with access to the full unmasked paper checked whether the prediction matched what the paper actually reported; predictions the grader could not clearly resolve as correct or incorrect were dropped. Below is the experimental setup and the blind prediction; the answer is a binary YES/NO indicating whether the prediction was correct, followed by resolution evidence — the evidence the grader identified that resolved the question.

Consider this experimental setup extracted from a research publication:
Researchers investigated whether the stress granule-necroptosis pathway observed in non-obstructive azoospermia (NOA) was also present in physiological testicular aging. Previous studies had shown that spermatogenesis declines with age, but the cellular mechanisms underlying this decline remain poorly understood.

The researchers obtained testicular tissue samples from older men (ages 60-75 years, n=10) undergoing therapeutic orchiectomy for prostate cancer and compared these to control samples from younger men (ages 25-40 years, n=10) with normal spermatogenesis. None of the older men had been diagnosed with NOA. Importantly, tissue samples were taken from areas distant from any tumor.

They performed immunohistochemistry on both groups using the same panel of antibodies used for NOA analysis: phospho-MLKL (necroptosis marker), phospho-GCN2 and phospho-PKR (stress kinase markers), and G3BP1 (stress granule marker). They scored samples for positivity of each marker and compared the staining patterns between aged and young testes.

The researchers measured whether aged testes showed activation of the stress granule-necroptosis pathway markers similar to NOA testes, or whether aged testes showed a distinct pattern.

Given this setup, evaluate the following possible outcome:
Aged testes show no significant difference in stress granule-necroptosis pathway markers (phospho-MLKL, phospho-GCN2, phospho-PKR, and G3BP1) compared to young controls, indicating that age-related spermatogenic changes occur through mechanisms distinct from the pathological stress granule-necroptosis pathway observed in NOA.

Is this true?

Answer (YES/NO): NO